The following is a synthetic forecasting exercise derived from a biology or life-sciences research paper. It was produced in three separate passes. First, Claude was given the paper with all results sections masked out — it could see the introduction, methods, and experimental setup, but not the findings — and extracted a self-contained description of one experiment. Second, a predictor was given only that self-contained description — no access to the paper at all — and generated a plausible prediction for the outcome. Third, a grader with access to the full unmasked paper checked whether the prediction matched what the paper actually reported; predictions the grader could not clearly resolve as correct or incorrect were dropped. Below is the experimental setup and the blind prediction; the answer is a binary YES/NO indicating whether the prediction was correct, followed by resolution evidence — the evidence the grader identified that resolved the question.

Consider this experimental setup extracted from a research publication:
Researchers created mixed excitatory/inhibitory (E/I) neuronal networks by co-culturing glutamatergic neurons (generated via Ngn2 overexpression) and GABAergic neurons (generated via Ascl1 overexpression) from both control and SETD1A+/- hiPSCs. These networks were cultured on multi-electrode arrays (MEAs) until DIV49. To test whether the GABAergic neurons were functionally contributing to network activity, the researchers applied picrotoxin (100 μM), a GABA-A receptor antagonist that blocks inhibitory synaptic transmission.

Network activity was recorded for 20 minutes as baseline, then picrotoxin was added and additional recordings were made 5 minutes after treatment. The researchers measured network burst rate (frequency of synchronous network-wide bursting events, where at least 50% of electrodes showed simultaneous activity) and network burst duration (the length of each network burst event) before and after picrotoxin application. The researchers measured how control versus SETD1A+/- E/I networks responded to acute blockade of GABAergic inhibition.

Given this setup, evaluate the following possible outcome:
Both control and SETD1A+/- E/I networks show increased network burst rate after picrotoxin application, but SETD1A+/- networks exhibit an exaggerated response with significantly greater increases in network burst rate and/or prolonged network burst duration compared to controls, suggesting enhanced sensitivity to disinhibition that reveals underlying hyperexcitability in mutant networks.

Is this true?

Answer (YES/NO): NO